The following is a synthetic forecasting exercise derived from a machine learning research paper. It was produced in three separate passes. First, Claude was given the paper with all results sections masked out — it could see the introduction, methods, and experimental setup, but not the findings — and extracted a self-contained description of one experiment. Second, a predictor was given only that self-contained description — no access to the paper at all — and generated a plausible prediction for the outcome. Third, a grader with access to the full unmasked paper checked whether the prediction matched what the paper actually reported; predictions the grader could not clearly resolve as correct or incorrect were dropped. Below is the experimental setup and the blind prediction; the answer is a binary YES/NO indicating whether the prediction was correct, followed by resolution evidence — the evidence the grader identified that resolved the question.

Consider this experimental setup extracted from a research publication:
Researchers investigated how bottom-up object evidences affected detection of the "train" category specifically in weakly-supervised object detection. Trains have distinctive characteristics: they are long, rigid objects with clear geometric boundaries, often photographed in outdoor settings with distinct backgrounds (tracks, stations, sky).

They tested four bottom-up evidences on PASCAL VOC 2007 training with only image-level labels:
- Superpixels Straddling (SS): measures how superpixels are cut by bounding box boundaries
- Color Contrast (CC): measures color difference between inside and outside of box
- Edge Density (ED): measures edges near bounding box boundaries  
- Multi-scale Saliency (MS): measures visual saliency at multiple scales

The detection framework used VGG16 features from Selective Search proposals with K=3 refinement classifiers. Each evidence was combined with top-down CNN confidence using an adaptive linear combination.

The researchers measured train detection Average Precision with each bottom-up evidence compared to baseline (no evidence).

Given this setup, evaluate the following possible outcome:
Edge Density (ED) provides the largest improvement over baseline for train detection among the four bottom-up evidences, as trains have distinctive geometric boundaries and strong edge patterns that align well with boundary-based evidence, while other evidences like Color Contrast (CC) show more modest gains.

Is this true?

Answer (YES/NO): NO